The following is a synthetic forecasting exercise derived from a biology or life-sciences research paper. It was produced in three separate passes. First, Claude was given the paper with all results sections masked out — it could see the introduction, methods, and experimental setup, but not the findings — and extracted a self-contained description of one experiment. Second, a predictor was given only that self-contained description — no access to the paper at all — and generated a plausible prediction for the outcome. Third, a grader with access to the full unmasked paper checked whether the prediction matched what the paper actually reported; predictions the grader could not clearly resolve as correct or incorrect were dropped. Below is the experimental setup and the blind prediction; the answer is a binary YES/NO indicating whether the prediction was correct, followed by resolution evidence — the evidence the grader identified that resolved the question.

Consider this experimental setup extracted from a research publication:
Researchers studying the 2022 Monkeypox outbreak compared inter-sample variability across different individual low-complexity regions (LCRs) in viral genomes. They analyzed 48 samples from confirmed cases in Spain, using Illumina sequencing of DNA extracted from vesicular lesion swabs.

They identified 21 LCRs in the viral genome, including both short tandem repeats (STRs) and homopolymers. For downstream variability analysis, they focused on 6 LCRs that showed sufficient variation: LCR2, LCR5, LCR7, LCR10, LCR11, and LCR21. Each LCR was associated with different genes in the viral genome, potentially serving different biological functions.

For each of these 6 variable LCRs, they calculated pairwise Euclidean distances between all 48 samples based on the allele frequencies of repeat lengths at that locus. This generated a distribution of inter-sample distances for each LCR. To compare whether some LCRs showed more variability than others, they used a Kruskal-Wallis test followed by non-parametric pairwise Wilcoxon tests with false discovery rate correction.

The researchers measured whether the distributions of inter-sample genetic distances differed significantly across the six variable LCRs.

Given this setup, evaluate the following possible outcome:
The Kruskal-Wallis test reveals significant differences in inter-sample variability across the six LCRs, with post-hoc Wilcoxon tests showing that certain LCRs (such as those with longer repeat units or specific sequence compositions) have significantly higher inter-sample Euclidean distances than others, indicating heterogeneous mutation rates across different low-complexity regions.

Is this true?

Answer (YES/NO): YES